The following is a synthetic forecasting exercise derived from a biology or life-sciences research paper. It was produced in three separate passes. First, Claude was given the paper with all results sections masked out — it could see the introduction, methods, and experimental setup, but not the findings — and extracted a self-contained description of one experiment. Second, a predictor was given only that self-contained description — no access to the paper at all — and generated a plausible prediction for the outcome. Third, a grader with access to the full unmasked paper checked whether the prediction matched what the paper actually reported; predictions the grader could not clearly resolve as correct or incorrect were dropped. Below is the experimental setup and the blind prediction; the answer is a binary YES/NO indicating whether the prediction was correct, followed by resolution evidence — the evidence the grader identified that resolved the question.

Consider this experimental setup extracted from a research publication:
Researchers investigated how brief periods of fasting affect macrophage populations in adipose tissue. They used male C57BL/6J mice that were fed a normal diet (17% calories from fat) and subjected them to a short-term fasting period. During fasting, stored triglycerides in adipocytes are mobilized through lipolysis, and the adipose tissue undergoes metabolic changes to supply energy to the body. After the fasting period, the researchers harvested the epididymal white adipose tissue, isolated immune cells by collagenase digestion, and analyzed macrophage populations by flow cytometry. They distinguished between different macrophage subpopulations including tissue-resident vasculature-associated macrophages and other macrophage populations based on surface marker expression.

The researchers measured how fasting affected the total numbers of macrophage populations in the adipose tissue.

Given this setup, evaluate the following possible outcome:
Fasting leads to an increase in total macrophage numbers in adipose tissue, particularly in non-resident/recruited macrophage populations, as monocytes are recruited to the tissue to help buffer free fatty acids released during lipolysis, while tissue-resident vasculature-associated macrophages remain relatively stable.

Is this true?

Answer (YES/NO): NO